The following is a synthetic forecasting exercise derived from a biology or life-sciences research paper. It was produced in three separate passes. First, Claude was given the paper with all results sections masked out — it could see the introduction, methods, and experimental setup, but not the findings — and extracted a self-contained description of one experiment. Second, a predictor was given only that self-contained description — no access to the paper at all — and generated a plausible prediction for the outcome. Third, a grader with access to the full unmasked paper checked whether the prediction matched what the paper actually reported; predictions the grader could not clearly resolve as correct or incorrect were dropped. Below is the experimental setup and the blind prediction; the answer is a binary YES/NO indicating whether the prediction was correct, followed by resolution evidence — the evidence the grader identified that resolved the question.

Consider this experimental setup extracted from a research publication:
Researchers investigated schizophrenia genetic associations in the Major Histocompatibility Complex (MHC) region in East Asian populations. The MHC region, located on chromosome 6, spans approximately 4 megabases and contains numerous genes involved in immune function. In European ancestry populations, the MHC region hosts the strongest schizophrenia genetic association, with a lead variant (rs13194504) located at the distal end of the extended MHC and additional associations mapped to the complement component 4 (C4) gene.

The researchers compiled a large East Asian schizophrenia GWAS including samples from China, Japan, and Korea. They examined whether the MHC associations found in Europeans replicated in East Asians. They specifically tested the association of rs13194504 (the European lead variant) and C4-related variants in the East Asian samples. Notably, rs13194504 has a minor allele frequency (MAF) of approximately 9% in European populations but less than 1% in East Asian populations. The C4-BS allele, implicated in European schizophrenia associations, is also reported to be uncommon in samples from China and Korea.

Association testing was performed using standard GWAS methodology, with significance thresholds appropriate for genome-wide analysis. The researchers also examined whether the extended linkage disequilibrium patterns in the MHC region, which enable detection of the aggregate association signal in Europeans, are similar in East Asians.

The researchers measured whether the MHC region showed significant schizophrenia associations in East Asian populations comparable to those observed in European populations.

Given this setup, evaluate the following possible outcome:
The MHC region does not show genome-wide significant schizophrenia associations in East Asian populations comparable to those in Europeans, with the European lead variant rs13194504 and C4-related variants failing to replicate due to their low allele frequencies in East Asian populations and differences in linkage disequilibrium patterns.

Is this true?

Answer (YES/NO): YES